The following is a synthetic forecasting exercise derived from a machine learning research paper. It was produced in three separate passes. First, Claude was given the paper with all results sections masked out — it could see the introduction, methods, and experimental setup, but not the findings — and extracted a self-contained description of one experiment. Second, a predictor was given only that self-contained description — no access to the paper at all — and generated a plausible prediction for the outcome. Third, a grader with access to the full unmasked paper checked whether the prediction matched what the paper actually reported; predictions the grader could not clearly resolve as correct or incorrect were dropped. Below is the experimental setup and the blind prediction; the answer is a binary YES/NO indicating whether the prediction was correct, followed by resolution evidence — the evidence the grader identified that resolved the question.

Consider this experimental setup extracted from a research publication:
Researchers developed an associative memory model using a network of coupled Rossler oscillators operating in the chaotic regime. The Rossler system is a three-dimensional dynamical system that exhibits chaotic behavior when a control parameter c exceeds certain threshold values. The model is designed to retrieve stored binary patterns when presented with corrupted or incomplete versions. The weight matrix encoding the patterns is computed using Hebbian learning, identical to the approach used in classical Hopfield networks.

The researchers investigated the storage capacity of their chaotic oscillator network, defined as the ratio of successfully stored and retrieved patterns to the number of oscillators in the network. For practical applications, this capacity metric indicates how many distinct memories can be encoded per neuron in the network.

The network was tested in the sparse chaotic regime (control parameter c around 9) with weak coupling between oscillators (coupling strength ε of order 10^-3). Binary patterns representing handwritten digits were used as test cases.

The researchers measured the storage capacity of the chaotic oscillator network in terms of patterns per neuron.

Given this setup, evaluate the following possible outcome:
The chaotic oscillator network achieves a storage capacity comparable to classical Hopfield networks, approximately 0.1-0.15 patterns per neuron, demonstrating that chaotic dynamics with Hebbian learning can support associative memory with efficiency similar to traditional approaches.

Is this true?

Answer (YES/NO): NO